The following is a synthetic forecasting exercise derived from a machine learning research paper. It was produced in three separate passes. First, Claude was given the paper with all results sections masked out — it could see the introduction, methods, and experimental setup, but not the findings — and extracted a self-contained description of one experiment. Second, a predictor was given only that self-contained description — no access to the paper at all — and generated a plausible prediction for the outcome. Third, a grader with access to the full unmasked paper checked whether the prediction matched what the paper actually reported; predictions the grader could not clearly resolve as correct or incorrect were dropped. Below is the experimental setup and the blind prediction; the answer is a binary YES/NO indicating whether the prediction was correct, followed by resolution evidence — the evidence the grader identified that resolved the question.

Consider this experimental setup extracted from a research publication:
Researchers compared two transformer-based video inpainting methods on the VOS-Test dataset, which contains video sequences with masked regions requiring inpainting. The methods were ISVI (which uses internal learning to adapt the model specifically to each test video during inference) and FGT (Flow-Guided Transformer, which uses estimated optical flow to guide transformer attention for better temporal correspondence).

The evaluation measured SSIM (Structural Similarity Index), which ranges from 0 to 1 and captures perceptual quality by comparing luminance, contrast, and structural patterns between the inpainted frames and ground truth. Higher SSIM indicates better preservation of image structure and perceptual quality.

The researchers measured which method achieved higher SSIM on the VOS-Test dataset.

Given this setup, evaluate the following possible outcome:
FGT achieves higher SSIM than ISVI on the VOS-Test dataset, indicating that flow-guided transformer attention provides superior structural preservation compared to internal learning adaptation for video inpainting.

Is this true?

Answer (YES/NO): YES